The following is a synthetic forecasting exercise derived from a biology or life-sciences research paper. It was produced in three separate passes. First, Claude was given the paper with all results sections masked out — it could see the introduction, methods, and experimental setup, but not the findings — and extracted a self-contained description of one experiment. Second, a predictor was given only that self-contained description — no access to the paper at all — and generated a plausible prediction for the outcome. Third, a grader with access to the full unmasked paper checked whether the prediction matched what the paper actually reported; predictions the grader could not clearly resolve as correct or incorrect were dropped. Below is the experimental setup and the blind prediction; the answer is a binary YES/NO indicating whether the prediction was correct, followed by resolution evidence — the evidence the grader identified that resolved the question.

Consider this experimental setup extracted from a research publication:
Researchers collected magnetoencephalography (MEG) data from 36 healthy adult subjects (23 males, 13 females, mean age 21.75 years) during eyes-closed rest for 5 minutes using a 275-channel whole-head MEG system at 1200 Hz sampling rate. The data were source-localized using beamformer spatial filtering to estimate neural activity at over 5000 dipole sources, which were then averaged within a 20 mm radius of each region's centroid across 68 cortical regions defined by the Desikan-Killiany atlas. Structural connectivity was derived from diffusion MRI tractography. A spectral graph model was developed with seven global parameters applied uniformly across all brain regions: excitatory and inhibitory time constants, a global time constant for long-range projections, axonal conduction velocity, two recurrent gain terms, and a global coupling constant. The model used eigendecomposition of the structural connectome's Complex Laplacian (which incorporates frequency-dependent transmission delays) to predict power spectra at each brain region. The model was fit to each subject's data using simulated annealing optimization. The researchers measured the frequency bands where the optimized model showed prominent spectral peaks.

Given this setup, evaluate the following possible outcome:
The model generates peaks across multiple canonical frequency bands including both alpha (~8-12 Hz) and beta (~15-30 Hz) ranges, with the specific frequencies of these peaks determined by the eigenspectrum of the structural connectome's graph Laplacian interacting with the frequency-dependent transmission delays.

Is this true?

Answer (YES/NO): NO